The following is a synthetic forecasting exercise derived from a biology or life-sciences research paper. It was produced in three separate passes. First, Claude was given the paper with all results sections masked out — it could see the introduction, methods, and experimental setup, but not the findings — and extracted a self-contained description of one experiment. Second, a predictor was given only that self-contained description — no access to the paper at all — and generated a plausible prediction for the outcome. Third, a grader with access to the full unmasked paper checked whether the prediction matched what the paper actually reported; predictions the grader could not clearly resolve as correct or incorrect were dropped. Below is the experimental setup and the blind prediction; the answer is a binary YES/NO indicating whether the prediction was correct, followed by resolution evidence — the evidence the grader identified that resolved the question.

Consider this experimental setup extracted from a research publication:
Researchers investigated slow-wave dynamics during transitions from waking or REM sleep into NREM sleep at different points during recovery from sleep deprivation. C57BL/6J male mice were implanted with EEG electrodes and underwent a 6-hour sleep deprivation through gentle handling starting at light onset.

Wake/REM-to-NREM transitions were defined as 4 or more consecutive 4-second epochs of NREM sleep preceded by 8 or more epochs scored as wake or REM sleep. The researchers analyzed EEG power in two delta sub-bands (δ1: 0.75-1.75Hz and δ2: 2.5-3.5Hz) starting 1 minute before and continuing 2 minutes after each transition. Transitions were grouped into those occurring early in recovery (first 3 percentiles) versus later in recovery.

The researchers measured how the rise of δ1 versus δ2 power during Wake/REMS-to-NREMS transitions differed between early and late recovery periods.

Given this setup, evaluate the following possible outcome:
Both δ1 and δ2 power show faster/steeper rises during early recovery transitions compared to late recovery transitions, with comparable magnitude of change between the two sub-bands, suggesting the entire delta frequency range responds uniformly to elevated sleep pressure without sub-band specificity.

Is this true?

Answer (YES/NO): NO